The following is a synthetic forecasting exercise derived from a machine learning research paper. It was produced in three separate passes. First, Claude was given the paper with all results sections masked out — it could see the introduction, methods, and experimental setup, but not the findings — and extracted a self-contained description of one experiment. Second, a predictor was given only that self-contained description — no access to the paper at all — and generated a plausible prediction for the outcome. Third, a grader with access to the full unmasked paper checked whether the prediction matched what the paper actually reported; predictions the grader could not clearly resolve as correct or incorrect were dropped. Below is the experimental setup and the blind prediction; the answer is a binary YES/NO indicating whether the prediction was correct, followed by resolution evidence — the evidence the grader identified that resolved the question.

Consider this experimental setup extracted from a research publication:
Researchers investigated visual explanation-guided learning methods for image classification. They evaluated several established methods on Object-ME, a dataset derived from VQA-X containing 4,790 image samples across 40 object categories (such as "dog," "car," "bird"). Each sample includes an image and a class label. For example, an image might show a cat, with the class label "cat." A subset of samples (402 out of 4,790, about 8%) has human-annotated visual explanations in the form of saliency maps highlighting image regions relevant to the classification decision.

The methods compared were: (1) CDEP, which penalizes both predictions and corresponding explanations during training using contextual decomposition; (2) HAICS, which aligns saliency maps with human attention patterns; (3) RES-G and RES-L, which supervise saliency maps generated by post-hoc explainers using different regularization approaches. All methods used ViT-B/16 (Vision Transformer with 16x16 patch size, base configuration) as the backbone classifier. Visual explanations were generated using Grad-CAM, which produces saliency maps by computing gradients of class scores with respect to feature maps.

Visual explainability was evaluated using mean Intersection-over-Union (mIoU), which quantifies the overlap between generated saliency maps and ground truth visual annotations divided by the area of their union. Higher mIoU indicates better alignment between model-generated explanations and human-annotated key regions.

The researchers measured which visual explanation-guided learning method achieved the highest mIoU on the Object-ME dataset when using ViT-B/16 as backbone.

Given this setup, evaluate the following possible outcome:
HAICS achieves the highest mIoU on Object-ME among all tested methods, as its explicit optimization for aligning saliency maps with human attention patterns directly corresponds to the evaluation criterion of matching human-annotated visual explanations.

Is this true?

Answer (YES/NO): NO